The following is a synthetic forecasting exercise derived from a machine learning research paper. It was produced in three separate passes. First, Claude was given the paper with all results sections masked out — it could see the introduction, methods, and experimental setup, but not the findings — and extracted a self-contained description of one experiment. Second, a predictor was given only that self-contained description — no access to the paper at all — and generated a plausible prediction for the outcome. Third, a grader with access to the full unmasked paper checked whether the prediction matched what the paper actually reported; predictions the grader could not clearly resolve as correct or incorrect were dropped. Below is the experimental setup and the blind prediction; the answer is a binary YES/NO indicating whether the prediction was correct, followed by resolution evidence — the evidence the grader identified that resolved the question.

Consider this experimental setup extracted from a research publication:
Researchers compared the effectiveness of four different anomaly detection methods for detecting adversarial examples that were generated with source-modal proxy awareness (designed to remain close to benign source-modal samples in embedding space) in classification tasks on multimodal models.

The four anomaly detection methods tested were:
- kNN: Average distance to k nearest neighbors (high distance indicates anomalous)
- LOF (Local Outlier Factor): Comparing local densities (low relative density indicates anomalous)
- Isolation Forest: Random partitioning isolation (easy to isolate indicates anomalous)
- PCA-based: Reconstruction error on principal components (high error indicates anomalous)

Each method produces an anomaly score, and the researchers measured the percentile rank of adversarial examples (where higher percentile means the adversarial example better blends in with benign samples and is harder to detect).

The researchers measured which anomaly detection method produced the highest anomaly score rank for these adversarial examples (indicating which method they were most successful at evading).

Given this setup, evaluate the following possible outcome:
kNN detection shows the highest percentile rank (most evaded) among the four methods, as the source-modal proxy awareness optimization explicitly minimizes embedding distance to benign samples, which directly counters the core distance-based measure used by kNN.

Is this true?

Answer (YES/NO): NO